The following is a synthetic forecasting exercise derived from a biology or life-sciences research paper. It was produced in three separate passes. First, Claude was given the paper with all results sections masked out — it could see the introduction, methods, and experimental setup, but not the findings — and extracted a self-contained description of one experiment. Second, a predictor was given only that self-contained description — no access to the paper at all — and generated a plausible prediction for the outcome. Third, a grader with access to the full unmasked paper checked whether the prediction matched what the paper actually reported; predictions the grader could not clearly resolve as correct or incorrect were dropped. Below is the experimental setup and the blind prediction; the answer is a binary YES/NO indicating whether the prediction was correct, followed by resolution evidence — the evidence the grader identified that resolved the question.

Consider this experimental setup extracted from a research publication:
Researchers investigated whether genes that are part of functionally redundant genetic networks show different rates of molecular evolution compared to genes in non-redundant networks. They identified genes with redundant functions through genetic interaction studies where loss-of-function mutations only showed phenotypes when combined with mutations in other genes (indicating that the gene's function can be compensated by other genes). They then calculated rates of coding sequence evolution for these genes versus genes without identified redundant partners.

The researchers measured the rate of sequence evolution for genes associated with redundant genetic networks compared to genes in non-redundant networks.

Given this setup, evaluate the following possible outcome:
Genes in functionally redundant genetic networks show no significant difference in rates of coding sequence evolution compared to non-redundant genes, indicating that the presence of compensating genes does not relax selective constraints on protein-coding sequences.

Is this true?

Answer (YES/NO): NO